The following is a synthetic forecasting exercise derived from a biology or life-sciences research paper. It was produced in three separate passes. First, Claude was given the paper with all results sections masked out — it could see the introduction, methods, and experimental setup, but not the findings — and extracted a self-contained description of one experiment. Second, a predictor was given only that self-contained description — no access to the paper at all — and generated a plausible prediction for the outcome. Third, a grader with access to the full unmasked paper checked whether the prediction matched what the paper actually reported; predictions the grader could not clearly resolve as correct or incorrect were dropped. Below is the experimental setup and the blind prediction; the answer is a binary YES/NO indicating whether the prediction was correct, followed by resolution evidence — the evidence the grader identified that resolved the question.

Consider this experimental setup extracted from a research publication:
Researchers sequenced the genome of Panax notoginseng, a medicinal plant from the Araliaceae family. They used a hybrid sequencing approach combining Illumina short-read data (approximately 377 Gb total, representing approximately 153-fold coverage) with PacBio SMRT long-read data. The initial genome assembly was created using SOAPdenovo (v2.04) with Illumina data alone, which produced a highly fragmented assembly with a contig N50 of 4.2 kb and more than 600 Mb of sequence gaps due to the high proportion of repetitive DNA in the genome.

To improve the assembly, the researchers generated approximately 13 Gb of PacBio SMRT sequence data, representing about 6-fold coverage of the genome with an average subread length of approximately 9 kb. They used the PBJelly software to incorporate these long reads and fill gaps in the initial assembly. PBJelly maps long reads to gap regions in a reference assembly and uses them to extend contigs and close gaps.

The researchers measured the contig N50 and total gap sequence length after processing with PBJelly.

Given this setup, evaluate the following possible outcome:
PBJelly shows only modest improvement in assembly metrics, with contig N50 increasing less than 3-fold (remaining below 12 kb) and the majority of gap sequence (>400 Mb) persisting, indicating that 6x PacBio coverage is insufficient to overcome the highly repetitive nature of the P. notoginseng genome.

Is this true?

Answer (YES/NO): YES